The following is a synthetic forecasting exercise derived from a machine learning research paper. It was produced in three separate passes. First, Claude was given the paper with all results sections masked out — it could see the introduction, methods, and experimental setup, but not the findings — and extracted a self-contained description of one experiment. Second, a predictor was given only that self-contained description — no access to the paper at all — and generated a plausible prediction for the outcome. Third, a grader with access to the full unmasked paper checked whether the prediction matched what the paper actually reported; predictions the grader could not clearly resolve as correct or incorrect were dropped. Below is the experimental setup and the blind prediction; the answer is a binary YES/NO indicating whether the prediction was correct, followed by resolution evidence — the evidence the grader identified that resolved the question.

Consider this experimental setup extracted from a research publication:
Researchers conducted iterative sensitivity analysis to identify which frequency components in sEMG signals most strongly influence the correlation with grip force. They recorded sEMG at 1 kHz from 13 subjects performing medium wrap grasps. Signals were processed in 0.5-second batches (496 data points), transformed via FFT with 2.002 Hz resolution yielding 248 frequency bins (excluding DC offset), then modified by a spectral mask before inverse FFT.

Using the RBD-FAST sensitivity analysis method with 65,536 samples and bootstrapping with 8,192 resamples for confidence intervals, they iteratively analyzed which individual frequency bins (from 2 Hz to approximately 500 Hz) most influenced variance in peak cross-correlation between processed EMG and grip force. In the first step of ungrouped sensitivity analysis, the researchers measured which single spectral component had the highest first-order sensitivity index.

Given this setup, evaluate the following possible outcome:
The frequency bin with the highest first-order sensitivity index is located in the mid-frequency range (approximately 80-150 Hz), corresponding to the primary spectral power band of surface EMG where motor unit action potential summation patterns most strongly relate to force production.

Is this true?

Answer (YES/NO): NO